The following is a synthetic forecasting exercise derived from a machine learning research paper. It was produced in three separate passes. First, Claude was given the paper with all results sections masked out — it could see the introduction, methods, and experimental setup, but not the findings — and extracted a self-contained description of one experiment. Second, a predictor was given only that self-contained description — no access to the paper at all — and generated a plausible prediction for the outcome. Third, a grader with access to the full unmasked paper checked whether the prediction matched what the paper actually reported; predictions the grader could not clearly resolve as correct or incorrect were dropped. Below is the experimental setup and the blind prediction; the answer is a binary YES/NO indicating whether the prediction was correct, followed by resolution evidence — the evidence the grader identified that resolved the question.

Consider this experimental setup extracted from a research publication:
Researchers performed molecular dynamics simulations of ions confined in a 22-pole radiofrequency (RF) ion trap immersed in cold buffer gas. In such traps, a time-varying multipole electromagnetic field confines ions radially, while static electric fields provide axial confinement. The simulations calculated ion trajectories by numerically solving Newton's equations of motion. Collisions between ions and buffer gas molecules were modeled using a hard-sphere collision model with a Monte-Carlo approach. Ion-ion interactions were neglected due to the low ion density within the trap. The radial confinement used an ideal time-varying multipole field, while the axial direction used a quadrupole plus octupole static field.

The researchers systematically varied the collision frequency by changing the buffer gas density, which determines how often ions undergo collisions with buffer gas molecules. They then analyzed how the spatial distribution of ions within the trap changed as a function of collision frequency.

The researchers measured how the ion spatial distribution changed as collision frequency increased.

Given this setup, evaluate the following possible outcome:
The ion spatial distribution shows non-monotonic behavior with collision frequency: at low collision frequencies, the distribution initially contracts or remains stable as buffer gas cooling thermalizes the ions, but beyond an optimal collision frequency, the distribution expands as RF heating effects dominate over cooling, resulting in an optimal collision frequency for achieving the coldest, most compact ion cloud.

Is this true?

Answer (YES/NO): NO